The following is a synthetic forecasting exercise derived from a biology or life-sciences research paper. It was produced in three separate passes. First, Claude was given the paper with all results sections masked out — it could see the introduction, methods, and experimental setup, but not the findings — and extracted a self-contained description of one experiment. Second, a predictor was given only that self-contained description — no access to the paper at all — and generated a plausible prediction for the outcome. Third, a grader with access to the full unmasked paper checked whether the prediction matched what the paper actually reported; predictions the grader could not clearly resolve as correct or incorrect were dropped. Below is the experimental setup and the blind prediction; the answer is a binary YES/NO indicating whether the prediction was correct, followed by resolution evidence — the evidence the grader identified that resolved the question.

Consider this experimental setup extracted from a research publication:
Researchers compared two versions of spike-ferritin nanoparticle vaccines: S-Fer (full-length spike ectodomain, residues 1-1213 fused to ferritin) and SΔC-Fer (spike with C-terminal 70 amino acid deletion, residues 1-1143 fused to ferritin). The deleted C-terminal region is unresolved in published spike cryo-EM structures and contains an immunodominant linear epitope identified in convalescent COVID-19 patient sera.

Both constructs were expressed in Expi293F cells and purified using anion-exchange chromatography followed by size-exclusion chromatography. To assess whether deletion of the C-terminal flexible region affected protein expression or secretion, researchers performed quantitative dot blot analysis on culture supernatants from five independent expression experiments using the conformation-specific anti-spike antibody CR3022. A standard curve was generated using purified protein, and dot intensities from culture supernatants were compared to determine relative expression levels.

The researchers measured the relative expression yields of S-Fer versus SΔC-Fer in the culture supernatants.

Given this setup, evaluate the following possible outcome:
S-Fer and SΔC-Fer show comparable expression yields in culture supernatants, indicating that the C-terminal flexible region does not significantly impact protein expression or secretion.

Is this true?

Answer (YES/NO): NO